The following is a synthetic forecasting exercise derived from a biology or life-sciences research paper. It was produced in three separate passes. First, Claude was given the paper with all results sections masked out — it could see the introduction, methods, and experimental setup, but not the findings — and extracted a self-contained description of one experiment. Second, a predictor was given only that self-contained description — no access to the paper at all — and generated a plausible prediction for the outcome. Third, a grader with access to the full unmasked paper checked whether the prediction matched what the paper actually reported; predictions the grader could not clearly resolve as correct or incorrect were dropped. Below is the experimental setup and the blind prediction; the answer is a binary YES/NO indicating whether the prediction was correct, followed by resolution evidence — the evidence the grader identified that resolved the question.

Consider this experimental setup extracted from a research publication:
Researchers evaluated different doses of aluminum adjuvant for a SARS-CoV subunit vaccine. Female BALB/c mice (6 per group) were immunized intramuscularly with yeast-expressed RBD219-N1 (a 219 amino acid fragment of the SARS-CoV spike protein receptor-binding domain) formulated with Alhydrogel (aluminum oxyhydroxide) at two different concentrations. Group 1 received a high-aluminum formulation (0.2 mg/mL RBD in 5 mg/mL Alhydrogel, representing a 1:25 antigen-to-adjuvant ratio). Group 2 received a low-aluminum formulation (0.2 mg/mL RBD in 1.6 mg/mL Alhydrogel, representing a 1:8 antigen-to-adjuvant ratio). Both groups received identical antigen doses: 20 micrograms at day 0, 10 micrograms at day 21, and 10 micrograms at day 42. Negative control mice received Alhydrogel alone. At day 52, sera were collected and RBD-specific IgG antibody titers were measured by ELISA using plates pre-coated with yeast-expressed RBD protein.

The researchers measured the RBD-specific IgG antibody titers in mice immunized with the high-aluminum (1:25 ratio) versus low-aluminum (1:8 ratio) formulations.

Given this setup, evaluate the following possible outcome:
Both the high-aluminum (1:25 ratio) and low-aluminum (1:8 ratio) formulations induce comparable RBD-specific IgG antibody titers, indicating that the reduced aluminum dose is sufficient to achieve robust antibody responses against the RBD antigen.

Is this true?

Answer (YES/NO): NO